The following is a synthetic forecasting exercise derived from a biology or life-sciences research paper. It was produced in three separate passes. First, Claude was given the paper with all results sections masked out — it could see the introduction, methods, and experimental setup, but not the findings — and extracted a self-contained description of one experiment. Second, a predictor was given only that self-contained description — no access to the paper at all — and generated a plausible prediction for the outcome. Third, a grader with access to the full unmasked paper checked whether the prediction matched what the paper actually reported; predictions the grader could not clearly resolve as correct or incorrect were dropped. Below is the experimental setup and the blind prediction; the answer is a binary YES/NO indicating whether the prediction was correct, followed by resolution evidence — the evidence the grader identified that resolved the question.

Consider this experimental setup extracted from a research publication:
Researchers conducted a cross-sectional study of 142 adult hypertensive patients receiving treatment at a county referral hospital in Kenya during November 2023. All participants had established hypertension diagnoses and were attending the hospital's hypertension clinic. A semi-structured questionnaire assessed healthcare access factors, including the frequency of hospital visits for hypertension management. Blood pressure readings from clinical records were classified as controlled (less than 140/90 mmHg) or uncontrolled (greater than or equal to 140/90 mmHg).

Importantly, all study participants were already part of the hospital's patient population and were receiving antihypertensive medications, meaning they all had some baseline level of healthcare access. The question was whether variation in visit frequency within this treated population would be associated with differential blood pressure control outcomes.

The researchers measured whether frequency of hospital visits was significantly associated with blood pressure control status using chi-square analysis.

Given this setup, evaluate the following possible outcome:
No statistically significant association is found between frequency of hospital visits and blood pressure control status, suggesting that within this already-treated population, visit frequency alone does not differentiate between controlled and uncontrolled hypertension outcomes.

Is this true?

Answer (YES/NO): NO